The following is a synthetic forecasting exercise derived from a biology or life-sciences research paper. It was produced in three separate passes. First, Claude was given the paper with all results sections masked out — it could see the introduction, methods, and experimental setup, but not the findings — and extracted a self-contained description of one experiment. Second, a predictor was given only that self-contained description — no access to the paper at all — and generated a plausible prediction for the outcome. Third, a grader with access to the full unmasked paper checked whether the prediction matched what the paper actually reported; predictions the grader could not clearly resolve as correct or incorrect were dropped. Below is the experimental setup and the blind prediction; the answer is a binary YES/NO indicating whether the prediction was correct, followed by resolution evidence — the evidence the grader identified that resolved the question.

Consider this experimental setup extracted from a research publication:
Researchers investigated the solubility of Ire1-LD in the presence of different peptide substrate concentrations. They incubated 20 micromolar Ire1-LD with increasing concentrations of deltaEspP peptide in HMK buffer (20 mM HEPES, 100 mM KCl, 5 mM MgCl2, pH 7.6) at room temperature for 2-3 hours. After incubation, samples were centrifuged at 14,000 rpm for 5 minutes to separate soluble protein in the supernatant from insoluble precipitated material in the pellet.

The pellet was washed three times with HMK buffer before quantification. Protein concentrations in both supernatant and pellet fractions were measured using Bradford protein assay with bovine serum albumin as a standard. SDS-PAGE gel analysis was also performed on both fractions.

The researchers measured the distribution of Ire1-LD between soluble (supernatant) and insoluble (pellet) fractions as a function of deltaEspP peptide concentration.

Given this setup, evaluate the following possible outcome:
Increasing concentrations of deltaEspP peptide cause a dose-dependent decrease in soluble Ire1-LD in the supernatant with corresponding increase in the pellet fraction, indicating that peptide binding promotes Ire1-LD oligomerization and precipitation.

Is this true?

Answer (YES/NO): YES